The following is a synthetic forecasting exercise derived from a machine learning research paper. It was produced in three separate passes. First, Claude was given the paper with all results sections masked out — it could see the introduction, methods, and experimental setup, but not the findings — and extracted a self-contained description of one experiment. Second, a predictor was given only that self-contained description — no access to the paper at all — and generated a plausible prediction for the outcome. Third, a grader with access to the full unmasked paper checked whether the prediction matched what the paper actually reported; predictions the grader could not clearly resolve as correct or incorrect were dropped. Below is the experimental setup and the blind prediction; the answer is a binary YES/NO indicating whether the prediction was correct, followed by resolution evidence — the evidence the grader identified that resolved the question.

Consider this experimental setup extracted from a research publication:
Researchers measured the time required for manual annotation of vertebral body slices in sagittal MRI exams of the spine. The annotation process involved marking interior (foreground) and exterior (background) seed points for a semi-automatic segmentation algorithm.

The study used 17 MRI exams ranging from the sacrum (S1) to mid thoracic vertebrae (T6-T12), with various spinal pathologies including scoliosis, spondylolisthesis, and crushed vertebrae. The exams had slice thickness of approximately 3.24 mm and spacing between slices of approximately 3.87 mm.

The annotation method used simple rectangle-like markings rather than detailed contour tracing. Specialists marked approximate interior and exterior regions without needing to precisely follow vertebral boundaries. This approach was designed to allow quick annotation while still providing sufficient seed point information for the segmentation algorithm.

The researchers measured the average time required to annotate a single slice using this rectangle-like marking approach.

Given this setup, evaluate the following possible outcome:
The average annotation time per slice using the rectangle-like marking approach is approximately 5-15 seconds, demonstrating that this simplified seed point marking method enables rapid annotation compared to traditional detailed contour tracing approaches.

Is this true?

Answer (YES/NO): YES